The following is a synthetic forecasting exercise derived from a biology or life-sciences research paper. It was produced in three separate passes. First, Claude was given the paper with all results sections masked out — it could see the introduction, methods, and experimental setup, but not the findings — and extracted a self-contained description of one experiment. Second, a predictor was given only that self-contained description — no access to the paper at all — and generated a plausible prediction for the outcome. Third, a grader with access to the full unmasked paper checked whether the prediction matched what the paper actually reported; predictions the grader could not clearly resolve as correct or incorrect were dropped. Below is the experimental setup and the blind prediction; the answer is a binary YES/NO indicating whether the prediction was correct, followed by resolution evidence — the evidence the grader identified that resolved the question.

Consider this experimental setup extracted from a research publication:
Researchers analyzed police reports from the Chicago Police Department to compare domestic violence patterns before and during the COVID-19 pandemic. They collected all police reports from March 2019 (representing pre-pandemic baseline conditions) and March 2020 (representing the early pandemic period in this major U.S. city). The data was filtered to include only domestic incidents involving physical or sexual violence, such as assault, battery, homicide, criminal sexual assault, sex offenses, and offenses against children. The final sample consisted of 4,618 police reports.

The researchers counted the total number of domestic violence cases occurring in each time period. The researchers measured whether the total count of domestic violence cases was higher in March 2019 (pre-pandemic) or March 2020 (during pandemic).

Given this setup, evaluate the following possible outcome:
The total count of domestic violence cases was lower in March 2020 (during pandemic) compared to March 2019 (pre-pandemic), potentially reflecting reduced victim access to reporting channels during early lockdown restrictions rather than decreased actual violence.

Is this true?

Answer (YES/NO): YES